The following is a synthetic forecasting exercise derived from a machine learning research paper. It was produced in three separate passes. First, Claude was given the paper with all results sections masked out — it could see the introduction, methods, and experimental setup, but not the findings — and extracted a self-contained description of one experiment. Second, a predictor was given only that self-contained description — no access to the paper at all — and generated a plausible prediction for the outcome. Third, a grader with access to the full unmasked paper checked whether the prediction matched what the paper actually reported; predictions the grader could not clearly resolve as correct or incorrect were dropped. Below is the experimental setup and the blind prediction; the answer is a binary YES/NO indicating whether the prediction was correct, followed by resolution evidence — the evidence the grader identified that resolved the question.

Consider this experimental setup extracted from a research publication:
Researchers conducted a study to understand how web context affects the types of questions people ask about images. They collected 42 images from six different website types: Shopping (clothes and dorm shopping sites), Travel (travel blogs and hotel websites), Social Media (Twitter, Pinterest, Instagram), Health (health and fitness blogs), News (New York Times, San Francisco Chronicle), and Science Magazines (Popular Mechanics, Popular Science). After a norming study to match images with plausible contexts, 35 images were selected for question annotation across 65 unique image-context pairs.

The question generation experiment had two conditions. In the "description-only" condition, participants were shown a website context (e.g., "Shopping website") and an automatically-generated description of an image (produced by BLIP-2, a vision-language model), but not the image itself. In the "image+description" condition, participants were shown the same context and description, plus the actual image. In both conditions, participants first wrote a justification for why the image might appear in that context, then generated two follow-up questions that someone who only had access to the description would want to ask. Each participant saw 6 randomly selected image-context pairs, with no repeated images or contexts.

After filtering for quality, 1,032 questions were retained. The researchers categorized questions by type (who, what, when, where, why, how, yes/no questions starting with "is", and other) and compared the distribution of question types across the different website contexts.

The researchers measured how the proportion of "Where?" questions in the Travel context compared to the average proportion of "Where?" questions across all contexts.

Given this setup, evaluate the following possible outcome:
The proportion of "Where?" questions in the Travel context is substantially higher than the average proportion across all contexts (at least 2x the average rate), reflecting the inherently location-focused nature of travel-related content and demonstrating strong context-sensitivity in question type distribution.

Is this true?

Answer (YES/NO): YES